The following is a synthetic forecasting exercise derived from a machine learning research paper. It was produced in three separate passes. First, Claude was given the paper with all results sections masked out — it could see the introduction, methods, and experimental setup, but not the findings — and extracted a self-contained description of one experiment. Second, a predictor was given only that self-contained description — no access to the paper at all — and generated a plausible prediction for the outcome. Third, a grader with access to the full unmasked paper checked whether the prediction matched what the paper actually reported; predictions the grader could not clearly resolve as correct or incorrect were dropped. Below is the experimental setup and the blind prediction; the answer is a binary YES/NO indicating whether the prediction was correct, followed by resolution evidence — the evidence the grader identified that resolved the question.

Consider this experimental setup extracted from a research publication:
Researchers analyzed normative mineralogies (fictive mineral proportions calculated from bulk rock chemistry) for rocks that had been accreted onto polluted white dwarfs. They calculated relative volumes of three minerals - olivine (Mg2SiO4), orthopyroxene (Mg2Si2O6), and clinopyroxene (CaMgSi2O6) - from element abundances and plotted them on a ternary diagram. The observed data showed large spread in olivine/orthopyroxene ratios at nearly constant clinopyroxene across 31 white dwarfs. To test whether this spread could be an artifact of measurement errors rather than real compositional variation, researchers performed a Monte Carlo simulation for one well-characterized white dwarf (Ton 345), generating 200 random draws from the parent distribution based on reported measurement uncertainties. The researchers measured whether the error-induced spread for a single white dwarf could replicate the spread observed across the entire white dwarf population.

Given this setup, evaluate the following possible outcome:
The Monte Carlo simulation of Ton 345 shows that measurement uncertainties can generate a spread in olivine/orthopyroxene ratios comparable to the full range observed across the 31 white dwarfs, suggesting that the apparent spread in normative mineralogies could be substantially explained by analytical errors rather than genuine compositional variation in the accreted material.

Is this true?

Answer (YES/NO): YES